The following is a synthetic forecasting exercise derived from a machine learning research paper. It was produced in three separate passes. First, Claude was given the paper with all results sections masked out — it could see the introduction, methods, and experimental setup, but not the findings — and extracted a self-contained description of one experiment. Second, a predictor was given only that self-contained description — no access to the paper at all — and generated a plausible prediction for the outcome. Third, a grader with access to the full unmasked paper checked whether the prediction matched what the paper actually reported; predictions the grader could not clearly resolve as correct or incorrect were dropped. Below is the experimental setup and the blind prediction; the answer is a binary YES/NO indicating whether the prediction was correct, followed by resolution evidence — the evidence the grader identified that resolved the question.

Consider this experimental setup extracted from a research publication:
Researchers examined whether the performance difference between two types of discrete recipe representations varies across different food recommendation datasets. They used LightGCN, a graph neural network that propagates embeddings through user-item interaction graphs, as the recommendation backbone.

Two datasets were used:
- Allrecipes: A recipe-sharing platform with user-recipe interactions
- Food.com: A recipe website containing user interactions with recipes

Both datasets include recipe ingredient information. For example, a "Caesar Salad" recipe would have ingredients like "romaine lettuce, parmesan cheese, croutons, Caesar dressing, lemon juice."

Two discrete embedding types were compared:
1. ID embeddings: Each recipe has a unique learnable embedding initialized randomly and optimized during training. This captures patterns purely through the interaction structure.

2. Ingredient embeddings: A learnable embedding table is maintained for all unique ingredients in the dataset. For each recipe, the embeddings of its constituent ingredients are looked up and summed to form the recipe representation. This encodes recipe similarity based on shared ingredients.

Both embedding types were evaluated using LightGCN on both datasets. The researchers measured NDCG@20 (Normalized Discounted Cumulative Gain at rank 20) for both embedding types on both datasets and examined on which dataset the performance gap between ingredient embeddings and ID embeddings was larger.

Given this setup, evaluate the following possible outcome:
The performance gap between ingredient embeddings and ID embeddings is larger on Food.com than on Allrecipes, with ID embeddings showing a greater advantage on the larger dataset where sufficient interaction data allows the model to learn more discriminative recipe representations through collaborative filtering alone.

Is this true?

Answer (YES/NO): NO